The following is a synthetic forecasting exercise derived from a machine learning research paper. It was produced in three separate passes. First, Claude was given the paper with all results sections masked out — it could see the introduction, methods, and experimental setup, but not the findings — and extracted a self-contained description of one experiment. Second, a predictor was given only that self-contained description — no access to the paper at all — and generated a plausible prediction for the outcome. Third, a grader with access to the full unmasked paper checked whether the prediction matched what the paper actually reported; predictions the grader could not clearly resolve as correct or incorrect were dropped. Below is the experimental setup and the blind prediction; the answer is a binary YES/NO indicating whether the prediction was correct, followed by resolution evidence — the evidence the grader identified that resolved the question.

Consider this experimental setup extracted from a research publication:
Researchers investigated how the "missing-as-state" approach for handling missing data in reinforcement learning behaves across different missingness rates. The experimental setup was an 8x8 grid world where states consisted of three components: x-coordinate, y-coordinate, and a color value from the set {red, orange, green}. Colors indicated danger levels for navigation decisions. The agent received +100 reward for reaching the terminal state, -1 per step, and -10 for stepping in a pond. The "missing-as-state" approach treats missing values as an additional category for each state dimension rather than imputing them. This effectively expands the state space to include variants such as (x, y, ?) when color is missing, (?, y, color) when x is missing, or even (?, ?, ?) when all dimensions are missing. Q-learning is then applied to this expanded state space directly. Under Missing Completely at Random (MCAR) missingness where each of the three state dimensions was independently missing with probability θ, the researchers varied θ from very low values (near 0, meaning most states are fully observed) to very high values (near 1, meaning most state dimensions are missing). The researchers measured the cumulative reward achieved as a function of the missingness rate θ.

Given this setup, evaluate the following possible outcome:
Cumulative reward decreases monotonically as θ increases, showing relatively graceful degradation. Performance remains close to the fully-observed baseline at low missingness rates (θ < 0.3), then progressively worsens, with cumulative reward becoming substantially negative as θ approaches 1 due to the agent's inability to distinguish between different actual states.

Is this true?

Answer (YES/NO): NO